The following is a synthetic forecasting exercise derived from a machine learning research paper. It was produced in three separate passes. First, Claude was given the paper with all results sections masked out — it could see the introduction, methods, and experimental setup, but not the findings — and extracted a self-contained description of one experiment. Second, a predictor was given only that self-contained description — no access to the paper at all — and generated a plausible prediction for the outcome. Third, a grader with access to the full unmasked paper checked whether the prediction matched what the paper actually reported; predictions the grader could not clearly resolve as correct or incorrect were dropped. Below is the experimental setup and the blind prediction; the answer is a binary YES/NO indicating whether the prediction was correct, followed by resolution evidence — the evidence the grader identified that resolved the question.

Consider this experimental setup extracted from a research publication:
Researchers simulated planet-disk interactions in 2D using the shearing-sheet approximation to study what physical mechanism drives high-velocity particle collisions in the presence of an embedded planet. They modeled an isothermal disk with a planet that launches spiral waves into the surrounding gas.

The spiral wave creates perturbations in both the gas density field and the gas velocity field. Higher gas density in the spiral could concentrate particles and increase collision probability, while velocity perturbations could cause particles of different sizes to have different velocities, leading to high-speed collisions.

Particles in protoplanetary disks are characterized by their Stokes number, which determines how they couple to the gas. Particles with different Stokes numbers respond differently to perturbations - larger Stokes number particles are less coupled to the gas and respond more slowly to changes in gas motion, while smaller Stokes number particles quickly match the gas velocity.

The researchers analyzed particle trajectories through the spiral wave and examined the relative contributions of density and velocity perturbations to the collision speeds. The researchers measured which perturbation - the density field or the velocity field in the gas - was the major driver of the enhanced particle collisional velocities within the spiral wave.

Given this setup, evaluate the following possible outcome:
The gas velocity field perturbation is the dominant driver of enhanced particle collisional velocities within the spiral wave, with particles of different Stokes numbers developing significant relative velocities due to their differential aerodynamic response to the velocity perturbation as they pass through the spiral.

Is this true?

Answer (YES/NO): YES